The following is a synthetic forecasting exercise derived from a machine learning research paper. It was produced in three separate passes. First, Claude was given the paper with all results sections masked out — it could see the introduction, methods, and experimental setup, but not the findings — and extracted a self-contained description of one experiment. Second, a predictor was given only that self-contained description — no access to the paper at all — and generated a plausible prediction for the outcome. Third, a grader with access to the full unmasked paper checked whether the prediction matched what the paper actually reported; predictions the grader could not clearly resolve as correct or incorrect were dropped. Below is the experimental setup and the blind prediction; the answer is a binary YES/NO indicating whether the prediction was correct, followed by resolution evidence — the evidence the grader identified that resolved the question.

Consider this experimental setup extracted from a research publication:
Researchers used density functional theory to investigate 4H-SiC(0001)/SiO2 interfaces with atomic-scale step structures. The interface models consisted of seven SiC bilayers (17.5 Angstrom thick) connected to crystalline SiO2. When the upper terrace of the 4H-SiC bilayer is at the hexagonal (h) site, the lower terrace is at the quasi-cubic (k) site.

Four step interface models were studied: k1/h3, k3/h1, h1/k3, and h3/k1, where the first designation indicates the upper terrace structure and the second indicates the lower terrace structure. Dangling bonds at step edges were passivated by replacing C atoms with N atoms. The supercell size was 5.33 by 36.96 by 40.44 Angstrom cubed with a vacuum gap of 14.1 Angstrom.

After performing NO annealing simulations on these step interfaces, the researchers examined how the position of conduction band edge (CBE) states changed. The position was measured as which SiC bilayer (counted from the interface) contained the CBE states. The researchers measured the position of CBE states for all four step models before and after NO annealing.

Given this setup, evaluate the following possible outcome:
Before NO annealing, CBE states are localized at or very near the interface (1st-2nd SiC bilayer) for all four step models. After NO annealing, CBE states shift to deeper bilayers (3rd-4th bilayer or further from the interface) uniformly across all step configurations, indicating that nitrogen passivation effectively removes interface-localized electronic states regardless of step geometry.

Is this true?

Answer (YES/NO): NO